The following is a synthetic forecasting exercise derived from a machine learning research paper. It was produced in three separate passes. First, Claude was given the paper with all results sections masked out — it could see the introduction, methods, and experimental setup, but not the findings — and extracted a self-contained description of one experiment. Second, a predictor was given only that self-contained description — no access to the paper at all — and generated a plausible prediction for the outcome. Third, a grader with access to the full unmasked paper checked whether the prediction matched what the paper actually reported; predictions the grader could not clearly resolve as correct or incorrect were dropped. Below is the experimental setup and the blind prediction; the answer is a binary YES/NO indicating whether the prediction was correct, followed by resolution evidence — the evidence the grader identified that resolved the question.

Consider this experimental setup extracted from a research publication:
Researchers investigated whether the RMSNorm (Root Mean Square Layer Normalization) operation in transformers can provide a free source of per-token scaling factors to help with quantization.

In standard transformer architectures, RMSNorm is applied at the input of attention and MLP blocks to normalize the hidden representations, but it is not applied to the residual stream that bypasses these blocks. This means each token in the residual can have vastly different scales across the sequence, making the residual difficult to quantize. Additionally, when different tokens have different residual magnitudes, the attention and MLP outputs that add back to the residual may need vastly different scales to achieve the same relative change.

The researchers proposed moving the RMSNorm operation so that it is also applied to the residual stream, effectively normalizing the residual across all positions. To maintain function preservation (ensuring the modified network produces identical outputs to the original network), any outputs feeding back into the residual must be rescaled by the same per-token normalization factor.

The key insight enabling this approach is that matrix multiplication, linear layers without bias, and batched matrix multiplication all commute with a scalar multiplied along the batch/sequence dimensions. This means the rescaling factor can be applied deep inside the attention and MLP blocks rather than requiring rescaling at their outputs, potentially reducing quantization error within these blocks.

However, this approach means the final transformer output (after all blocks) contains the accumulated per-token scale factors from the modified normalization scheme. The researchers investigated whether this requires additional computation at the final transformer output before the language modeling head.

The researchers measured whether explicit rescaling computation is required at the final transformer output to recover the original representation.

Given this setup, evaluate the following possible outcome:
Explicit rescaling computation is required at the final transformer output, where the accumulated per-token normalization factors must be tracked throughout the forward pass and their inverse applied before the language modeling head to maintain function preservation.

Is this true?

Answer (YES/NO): NO